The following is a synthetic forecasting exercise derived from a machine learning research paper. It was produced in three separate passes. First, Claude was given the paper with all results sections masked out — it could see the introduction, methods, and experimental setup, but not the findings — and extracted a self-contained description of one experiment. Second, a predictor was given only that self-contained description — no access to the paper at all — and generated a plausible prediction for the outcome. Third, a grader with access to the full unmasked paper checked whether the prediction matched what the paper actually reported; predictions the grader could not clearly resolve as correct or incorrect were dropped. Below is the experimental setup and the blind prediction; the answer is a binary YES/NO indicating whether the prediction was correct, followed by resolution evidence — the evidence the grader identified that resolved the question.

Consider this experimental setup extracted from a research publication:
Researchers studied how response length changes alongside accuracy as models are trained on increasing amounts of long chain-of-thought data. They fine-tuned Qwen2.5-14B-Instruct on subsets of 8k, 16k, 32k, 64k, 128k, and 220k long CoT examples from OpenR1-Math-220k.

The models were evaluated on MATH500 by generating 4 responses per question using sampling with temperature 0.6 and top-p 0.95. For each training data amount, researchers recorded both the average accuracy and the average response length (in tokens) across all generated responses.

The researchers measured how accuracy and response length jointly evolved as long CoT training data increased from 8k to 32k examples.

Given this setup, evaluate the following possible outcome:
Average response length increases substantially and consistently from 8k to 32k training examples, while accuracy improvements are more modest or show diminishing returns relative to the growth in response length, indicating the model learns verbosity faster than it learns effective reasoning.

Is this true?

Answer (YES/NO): NO